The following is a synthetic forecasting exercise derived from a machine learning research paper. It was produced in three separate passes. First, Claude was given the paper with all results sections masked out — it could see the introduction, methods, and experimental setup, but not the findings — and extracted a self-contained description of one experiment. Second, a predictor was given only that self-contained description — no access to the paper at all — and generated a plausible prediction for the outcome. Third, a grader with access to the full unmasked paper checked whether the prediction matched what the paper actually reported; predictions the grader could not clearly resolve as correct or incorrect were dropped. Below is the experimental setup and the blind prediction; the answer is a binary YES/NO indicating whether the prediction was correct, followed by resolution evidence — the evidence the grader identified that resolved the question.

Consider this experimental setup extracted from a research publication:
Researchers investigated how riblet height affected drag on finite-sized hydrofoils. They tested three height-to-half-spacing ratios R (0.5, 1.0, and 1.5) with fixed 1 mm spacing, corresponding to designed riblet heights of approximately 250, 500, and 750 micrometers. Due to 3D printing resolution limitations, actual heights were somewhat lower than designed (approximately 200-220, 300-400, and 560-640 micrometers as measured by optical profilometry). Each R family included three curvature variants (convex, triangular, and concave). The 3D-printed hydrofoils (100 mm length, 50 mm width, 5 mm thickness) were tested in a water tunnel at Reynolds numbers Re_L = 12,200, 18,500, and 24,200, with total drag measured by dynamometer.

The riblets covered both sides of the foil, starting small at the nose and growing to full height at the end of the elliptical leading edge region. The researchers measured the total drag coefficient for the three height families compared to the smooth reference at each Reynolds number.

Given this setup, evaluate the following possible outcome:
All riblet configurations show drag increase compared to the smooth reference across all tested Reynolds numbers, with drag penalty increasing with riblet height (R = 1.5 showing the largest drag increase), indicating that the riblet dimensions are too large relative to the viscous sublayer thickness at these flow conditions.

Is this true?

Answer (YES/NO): NO